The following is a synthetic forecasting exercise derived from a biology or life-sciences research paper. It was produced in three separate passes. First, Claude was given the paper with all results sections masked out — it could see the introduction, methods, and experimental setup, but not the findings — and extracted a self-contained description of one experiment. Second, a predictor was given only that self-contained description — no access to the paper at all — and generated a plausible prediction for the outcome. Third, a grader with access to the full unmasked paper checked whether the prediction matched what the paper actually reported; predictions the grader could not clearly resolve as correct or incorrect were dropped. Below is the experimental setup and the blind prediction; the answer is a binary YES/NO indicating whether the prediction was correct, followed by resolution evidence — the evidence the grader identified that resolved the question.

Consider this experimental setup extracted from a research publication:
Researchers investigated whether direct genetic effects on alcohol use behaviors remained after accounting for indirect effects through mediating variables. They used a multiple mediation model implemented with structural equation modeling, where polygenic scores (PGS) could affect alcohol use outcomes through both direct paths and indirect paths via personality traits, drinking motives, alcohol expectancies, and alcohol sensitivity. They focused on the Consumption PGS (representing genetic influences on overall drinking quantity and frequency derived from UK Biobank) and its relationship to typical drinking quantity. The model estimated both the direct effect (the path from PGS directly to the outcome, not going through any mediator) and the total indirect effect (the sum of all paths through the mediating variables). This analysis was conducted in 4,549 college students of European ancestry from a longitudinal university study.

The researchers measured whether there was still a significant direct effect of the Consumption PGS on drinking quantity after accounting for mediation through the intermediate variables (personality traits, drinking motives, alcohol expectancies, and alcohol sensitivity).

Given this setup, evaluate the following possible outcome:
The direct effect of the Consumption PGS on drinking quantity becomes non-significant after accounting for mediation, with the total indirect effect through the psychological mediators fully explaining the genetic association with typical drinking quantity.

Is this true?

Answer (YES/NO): NO